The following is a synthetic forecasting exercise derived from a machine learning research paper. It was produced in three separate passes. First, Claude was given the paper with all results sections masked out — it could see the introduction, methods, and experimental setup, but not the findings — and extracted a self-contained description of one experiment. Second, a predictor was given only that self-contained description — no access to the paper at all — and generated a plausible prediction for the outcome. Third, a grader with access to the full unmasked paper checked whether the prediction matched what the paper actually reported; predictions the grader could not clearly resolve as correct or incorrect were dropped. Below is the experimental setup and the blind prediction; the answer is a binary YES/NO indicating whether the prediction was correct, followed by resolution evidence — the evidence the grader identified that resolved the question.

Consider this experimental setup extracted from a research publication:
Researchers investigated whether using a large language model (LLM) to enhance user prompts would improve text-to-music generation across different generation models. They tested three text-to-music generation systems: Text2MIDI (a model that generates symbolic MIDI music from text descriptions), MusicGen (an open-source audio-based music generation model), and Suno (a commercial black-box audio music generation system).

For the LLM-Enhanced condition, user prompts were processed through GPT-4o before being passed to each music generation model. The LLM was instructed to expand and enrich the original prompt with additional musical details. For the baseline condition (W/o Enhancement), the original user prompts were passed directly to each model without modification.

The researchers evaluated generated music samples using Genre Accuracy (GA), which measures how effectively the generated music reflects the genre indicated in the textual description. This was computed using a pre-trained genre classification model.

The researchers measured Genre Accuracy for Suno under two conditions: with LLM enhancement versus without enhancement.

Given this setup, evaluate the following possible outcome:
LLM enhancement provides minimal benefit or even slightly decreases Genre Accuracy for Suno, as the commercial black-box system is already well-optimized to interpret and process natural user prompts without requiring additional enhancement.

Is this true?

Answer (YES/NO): NO